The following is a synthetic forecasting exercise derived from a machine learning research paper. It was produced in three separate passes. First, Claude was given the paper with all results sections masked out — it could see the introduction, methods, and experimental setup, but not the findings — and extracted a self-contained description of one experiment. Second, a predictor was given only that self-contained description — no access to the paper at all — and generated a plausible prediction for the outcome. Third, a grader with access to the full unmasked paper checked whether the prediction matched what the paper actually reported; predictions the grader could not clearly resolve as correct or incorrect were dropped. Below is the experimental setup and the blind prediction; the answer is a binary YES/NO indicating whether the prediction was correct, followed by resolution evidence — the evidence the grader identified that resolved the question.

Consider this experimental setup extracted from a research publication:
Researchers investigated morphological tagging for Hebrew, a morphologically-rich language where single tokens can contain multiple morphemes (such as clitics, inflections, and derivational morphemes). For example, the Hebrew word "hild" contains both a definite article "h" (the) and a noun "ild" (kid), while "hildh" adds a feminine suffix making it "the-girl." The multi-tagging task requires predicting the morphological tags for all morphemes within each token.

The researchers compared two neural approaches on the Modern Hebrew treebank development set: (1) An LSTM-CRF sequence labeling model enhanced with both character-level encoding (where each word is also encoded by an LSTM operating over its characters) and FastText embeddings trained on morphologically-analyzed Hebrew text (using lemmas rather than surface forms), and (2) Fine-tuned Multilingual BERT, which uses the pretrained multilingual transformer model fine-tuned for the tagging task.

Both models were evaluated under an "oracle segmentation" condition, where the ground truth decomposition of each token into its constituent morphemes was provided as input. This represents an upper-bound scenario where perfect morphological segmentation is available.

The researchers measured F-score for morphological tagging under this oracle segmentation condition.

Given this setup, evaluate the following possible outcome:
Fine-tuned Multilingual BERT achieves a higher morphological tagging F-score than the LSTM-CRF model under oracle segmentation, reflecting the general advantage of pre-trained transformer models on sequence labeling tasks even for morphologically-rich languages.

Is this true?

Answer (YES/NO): NO